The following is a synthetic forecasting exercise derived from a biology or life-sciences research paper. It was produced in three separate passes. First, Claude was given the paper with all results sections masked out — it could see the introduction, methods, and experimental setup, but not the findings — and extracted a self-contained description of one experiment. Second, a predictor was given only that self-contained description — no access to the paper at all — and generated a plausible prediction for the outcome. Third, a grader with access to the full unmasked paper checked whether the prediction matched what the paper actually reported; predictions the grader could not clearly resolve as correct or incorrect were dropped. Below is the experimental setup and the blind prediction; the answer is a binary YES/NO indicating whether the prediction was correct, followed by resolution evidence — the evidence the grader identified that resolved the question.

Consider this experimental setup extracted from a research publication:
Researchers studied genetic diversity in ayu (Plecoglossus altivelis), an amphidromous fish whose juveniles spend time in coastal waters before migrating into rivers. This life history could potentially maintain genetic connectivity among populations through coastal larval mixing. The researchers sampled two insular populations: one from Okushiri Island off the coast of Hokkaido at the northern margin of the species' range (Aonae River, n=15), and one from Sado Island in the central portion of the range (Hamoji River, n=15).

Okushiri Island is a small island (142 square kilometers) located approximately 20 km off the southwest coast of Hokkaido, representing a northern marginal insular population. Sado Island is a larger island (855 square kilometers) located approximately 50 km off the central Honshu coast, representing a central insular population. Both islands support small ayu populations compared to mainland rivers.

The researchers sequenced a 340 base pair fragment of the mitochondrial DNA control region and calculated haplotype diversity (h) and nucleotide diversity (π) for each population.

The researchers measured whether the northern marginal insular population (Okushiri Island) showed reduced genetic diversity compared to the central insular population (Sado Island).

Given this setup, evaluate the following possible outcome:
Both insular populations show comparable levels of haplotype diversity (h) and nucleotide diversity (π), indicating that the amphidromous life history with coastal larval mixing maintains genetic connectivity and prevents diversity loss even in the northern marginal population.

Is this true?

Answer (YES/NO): YES